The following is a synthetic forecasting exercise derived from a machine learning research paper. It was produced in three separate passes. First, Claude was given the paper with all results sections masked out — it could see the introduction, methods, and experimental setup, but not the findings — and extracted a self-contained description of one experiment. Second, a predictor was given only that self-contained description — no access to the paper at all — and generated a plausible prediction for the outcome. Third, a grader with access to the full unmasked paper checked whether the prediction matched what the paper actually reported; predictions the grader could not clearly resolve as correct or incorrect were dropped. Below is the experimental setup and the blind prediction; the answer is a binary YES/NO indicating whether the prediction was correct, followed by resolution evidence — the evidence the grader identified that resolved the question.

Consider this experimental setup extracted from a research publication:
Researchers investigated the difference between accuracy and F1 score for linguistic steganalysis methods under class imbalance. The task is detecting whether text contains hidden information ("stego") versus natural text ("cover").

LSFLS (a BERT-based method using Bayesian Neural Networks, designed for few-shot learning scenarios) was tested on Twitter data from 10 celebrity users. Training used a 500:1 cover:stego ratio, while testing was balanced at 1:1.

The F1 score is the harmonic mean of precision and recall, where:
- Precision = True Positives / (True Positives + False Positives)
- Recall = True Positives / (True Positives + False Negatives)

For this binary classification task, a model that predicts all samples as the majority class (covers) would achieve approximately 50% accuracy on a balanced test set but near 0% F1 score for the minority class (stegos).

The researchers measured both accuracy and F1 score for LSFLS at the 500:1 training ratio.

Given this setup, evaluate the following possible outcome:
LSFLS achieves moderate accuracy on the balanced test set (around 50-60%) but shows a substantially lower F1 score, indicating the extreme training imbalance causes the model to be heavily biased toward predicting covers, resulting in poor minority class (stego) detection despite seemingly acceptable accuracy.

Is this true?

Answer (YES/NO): YES